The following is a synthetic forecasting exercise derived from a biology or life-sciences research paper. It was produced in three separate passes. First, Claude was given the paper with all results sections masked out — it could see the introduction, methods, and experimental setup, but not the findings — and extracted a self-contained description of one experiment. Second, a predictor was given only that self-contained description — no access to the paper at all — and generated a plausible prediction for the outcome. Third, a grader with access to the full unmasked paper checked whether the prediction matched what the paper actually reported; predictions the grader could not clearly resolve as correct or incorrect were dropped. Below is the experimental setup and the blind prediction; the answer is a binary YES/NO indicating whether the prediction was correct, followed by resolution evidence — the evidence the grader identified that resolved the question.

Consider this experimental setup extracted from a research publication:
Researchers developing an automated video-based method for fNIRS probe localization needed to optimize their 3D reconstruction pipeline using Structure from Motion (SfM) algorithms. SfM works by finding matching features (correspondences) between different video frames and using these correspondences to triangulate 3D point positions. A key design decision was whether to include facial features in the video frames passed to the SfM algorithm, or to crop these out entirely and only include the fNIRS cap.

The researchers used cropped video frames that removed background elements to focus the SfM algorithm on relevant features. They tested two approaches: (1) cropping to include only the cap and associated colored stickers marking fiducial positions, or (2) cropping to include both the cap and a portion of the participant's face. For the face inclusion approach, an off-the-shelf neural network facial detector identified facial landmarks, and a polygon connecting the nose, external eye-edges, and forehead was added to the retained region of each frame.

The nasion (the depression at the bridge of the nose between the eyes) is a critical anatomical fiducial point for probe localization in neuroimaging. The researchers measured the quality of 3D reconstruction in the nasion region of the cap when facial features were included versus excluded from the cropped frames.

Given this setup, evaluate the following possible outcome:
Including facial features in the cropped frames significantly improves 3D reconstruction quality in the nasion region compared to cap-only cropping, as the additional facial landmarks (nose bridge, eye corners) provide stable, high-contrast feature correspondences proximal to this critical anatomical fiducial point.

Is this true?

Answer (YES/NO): NO